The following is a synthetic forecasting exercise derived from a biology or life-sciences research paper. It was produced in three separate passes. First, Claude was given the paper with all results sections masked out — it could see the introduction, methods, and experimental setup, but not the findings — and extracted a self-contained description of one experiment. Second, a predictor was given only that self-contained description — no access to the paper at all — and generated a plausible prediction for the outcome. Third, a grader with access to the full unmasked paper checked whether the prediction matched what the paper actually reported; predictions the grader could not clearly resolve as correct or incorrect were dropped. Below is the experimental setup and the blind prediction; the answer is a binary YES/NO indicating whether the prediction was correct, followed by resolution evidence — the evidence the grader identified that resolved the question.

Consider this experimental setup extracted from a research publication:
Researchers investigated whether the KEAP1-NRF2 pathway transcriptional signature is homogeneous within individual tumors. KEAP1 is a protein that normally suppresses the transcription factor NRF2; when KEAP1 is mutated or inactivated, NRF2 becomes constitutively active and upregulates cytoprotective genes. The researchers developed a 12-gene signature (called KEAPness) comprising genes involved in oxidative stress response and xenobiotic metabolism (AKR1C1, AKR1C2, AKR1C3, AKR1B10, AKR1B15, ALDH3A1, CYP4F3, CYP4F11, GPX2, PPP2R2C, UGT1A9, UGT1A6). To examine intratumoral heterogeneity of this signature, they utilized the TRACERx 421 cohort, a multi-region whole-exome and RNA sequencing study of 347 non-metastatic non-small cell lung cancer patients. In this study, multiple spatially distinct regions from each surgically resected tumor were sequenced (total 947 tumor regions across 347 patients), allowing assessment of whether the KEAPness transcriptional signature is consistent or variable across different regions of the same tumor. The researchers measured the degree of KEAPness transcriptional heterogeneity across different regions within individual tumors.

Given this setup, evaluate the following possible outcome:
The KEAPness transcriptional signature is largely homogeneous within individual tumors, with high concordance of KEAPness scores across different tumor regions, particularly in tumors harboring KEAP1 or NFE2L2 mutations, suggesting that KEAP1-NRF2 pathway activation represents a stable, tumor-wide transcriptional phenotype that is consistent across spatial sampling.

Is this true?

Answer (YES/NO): YES